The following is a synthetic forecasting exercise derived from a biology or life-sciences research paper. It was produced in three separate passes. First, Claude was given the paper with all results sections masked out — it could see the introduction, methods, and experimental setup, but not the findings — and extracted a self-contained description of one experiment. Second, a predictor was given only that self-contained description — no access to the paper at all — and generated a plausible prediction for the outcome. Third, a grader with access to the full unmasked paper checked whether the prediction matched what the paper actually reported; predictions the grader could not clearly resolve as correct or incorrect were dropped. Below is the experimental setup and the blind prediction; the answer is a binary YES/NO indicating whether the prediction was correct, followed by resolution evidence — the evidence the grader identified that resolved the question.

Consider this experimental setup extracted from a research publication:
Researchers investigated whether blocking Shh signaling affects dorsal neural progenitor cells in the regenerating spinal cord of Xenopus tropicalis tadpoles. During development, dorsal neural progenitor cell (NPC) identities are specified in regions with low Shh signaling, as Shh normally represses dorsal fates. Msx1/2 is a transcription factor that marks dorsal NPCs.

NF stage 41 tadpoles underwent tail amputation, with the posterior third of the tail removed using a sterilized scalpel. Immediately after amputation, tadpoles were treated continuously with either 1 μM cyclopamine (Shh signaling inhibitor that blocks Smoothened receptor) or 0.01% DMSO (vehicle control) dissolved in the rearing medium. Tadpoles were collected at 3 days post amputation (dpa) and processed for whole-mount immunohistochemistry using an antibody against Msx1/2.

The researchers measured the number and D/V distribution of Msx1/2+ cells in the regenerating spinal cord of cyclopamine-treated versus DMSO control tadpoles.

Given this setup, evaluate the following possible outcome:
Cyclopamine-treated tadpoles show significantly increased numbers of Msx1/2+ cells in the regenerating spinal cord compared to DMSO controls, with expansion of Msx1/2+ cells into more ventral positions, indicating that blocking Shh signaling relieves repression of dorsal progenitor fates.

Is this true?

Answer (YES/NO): YES